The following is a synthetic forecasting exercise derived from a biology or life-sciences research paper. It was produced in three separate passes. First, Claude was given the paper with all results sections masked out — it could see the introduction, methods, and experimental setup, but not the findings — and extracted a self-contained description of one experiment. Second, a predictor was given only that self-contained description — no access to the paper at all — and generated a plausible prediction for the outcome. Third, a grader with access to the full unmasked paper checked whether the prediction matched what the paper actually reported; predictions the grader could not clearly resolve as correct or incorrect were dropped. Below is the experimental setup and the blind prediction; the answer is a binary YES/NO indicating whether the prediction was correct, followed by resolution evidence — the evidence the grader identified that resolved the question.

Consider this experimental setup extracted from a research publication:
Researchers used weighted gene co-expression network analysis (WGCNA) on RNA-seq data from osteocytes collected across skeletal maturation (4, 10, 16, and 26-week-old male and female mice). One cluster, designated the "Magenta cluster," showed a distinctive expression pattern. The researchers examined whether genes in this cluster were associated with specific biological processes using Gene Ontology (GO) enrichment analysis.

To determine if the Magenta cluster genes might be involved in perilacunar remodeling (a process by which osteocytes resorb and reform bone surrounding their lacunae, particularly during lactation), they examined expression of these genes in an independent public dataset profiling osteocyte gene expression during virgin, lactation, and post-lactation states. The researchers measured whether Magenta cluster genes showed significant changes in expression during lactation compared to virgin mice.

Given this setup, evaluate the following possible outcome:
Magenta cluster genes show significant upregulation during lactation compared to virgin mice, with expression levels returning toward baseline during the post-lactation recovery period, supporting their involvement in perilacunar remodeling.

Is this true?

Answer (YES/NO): YES